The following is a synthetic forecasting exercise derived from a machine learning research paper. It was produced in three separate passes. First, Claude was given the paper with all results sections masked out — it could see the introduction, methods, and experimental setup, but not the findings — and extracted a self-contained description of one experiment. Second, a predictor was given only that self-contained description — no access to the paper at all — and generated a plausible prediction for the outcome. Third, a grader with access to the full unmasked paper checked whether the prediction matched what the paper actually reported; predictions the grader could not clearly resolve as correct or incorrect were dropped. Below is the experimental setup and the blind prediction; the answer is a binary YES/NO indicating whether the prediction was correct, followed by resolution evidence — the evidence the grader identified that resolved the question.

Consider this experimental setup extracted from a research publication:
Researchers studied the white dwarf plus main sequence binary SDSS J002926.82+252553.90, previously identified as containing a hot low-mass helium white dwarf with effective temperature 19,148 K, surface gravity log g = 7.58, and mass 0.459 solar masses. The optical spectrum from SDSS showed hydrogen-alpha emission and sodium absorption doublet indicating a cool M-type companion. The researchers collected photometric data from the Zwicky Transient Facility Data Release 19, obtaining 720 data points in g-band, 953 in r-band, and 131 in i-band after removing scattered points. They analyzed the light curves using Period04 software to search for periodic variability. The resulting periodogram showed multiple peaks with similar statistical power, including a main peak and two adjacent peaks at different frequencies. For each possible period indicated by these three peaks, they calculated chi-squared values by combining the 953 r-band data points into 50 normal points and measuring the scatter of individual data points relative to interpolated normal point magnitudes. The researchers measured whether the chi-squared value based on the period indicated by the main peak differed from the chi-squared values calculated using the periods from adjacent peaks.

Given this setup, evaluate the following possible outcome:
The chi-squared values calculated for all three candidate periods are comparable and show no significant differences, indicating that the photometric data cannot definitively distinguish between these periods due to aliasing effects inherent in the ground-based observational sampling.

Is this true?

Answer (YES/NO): NO